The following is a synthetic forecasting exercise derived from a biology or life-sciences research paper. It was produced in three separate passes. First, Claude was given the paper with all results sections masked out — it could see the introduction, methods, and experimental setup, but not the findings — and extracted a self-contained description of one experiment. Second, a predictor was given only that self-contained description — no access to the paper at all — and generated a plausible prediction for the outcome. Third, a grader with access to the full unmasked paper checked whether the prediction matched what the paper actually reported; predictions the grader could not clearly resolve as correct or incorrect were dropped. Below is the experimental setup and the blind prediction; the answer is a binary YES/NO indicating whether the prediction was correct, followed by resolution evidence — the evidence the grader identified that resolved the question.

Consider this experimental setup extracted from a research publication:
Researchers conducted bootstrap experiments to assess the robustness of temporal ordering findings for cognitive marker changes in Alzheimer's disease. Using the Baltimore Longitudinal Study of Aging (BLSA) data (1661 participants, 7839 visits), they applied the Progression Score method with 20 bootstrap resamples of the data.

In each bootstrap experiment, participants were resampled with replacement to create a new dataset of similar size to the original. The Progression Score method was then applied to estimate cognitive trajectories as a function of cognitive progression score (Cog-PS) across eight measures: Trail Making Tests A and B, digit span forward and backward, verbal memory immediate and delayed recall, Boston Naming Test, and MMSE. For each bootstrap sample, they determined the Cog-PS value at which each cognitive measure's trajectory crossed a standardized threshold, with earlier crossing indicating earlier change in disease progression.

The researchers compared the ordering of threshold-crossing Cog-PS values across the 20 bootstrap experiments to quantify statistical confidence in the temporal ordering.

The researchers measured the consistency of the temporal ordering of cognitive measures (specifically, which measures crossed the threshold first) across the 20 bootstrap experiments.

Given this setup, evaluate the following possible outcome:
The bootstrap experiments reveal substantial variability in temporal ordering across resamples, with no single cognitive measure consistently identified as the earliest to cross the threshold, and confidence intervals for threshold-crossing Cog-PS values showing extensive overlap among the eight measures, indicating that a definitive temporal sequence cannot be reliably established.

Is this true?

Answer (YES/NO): NO